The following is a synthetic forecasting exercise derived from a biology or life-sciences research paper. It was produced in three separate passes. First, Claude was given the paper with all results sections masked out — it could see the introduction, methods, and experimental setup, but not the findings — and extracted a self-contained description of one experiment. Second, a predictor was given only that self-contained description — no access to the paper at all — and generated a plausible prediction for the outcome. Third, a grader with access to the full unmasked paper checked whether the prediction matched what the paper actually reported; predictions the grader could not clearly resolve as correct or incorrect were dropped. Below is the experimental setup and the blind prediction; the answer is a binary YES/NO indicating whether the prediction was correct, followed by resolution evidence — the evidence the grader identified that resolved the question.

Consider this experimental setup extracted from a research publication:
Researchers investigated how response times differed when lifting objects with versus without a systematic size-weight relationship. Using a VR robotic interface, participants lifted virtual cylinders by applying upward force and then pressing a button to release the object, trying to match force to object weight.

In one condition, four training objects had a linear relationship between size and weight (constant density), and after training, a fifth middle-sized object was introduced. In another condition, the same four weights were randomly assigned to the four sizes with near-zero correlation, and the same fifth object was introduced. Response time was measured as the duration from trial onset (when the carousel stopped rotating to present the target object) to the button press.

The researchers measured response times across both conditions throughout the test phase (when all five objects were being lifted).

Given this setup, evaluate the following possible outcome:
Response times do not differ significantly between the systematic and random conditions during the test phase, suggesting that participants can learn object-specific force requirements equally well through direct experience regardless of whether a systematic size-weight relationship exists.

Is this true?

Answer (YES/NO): NO